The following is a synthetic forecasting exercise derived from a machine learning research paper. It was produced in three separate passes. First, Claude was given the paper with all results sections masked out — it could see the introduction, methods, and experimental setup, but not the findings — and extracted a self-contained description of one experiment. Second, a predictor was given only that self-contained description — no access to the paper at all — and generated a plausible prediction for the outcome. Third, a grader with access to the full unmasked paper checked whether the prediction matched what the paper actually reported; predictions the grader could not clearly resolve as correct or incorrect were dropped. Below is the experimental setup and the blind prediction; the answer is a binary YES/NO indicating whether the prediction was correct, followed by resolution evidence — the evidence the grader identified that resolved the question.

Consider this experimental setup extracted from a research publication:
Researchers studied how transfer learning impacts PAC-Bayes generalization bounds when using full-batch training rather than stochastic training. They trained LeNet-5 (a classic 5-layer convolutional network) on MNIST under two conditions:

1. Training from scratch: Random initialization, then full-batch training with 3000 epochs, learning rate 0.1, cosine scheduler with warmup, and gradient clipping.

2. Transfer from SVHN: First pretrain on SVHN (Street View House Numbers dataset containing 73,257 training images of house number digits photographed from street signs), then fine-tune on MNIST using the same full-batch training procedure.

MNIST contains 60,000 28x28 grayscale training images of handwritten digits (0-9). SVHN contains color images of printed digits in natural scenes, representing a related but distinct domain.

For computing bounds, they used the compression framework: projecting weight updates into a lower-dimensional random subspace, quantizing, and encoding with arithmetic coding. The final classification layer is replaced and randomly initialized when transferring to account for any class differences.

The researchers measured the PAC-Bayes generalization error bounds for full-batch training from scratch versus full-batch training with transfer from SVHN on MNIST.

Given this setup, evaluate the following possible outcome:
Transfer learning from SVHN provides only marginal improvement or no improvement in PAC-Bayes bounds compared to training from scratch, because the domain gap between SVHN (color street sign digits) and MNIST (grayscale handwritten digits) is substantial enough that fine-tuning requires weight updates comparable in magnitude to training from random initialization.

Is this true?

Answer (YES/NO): NO